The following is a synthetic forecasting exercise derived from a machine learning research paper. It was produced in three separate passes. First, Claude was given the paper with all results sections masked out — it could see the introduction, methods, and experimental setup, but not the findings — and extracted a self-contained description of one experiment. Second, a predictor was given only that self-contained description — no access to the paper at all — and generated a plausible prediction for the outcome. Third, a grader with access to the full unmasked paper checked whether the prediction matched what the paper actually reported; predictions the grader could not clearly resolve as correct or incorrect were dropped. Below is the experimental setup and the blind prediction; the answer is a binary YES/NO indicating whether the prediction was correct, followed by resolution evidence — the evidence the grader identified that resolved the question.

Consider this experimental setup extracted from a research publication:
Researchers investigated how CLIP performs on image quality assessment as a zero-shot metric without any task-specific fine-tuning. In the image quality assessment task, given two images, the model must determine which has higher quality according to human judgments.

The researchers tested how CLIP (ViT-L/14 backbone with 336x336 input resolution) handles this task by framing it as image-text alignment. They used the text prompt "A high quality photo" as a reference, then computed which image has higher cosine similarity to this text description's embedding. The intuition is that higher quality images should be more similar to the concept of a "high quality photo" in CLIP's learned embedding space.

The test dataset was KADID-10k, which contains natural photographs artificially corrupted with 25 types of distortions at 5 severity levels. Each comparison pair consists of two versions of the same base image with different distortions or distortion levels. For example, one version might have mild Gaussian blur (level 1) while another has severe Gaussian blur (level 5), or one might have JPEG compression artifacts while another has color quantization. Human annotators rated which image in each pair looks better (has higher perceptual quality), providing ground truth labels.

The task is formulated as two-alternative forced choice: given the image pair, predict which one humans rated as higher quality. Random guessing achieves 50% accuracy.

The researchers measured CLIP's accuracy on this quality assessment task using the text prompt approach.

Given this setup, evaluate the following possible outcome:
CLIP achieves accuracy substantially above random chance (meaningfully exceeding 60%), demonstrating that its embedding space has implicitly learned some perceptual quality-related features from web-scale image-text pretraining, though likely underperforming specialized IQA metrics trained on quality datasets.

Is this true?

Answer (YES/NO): NO